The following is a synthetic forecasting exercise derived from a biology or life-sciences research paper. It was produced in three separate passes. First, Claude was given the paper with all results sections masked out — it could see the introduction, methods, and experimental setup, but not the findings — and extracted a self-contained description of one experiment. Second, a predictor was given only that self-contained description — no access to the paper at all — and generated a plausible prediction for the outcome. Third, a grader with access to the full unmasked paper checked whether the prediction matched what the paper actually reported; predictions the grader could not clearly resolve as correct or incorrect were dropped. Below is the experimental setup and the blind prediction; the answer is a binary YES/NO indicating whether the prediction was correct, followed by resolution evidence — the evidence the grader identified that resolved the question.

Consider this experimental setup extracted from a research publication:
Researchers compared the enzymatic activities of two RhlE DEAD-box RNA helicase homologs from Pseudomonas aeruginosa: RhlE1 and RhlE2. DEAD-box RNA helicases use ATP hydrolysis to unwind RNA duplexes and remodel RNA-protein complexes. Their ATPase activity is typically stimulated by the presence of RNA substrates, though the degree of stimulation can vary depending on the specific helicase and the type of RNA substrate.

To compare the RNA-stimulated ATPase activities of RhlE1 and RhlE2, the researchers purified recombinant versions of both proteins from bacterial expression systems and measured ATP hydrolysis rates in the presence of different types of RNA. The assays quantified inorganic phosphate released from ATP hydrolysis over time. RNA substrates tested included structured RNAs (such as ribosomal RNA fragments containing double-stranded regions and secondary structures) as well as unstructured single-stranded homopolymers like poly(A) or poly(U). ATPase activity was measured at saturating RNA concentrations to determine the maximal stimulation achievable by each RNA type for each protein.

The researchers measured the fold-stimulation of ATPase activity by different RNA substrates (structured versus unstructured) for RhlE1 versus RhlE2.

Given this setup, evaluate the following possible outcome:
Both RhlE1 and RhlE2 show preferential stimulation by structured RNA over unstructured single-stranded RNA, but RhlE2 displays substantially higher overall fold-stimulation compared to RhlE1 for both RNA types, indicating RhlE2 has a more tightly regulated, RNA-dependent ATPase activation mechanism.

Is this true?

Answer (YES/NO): NO